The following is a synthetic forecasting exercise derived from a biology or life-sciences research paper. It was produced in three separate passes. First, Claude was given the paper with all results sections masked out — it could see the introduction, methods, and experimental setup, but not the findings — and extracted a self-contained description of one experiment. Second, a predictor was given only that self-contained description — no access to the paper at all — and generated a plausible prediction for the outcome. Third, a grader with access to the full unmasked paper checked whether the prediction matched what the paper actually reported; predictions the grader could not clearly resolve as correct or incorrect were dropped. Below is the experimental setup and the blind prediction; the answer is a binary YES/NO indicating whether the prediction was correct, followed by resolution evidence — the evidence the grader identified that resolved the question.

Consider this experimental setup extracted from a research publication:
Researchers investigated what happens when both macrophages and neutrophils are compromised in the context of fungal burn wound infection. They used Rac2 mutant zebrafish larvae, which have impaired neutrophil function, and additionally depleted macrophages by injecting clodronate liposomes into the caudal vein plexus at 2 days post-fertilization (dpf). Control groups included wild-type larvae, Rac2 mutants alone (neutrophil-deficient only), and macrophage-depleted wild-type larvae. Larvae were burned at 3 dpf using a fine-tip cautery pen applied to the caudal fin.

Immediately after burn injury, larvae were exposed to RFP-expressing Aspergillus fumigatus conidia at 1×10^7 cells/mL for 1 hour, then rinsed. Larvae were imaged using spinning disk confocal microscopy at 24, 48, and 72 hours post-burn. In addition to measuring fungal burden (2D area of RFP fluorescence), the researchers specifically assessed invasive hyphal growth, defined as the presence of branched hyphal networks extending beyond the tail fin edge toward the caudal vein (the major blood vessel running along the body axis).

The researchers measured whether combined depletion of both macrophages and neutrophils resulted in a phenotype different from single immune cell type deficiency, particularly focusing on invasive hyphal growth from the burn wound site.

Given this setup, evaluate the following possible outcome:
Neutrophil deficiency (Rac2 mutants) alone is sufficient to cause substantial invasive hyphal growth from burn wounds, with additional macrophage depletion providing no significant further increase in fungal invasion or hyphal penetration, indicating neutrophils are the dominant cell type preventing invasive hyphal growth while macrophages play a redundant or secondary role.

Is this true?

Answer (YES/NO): NO